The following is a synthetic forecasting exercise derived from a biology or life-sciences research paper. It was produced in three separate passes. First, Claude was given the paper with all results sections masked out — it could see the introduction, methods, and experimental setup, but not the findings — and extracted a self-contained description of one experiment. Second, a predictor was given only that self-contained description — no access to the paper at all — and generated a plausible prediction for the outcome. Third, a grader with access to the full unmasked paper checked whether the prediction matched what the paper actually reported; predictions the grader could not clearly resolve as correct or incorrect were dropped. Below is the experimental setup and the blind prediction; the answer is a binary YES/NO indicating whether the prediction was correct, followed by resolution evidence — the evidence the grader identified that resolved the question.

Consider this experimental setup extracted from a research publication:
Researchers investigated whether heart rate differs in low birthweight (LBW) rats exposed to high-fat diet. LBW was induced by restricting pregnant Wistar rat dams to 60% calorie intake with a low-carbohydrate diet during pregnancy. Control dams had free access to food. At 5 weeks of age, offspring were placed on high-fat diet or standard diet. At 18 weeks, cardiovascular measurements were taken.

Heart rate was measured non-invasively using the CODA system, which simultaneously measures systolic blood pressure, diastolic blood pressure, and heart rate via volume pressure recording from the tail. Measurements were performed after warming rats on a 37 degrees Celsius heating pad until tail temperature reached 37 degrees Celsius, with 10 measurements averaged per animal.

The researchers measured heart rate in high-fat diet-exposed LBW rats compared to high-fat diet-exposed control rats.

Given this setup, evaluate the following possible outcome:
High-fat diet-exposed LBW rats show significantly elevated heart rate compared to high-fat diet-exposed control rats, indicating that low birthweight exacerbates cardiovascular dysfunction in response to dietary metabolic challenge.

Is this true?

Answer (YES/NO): NO